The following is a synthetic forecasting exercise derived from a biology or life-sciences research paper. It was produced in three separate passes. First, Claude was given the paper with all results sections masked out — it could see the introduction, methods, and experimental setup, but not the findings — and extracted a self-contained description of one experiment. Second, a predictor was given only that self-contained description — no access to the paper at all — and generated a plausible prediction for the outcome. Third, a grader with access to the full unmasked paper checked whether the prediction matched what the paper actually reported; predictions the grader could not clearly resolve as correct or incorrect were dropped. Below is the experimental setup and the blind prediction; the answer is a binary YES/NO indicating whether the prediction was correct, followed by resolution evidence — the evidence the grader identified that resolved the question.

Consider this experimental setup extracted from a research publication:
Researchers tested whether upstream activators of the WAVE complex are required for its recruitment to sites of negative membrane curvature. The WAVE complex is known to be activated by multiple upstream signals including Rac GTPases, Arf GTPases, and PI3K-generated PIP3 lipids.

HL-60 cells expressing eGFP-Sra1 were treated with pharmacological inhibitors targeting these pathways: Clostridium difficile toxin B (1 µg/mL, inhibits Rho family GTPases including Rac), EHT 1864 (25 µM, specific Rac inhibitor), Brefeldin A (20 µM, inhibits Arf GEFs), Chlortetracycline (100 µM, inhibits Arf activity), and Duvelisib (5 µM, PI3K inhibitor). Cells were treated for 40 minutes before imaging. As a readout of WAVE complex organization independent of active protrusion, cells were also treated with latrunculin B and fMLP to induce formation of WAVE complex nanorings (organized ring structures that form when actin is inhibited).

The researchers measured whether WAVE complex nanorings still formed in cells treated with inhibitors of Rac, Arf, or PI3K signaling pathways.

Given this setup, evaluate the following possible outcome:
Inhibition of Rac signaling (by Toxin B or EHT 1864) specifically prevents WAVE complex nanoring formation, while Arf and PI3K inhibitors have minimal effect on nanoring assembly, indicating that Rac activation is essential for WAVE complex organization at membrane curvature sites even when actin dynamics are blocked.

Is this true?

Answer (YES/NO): NO